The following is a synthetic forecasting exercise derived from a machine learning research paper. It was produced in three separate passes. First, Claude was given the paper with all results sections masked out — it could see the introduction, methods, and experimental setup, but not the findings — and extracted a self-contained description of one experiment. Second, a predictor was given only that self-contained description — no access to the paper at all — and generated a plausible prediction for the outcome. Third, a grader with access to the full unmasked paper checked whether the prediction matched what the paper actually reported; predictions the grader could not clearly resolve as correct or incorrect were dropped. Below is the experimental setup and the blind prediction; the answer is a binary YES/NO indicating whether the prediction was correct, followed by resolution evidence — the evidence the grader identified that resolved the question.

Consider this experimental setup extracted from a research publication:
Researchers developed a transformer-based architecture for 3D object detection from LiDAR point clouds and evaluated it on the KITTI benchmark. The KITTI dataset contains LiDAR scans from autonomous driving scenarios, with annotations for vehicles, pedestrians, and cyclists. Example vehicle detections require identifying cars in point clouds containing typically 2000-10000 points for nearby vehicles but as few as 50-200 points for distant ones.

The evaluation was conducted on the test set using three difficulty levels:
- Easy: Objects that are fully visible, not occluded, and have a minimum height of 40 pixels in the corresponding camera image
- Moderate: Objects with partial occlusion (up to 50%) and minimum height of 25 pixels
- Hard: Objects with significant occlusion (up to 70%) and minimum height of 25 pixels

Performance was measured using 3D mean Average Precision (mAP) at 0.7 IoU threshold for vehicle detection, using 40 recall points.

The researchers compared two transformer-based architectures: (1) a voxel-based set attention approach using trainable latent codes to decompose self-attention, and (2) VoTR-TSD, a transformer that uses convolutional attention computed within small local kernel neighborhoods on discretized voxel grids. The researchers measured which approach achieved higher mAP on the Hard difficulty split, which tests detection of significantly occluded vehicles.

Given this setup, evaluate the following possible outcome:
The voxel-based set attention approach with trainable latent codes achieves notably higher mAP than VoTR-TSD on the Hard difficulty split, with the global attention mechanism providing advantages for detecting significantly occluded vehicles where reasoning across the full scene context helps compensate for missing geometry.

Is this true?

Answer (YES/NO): NO